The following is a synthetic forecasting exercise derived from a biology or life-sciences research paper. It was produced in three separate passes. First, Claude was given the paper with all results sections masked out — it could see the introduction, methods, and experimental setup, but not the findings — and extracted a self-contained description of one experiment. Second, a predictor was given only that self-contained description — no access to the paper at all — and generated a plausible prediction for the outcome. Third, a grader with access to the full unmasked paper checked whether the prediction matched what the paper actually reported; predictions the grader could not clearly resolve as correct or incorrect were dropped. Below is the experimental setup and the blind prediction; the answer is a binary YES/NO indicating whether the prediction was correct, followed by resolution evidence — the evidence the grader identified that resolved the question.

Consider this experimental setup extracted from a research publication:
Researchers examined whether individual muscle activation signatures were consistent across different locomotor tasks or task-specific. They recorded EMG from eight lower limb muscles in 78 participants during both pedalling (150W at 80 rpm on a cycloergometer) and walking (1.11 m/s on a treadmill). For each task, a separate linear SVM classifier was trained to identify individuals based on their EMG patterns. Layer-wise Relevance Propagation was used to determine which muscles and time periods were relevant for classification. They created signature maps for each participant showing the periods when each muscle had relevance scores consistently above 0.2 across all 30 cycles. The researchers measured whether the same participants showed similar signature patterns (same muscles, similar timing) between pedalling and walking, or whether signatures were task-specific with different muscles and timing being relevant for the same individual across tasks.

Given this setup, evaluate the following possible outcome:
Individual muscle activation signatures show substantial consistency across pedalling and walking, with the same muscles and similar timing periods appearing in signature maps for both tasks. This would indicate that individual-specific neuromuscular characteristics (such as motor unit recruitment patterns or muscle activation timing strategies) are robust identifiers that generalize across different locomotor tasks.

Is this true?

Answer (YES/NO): NO